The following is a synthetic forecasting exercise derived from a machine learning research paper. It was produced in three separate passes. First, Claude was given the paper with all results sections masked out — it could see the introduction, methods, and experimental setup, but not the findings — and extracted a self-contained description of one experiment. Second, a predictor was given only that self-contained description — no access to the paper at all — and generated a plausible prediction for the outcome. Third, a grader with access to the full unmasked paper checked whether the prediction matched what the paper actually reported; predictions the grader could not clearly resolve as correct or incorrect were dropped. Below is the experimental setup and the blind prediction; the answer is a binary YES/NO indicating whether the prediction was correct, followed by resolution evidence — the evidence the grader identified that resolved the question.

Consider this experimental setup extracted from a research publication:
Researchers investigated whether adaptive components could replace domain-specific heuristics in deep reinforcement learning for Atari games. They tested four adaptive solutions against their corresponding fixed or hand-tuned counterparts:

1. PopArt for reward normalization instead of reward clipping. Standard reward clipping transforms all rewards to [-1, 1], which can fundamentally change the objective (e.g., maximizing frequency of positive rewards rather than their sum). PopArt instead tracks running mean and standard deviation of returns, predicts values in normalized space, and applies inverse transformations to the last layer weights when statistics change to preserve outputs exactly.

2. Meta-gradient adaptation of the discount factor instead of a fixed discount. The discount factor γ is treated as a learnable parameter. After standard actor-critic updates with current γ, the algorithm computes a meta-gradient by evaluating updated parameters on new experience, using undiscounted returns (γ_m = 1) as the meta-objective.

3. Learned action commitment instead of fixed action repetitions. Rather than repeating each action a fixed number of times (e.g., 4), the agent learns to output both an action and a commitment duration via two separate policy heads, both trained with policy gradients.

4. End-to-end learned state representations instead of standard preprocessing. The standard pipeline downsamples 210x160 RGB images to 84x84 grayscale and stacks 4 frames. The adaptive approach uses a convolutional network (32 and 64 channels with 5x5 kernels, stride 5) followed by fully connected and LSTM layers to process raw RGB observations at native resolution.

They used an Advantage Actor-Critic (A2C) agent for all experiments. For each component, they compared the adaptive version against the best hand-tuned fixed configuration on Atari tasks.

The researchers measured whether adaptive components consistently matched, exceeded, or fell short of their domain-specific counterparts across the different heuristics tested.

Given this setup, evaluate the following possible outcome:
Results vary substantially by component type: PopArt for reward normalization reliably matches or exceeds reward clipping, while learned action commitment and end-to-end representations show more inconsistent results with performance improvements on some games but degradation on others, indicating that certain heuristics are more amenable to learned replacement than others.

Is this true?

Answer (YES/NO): NO